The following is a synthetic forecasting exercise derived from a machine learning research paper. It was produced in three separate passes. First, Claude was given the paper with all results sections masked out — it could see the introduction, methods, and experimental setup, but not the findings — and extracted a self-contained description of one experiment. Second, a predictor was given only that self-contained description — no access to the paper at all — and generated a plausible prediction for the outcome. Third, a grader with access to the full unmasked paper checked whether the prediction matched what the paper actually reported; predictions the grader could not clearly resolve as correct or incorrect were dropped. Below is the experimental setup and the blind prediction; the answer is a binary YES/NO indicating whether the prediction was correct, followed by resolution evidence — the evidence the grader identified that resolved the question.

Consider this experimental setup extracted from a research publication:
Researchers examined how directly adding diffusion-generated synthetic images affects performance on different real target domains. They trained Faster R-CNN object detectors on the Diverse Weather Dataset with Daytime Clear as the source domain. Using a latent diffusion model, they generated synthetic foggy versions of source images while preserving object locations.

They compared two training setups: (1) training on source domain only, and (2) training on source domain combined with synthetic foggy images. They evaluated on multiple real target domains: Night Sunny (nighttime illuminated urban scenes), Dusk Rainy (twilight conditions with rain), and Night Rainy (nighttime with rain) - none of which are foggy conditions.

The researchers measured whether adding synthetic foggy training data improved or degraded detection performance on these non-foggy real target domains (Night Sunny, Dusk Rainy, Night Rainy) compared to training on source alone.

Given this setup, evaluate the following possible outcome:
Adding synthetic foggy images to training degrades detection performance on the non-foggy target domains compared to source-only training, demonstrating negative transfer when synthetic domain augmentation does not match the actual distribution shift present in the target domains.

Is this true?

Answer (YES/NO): YES